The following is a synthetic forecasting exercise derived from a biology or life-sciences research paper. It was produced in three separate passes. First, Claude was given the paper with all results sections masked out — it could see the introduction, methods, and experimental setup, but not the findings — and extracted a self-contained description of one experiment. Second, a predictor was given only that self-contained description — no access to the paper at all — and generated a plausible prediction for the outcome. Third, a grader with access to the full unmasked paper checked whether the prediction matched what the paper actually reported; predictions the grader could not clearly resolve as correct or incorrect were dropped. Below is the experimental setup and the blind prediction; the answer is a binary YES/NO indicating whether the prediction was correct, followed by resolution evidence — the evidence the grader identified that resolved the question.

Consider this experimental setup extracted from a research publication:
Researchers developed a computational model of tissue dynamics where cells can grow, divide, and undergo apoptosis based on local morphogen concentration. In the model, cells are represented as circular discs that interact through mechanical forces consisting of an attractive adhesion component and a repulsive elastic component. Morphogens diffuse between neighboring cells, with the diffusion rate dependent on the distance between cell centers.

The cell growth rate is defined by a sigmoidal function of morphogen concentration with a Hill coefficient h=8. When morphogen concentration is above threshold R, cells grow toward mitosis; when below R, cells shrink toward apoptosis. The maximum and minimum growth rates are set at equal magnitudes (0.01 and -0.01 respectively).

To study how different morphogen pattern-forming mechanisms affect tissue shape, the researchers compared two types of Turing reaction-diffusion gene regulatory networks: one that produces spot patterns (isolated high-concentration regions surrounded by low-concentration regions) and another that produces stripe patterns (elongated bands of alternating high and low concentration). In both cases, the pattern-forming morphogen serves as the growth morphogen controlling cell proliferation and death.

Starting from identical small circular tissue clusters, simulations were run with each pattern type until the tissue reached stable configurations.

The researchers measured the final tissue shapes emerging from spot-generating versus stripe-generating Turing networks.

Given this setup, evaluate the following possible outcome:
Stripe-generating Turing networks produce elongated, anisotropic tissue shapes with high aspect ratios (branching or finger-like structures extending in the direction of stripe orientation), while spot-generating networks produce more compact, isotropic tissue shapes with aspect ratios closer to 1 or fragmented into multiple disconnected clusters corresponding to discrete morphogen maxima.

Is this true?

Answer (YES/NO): NO